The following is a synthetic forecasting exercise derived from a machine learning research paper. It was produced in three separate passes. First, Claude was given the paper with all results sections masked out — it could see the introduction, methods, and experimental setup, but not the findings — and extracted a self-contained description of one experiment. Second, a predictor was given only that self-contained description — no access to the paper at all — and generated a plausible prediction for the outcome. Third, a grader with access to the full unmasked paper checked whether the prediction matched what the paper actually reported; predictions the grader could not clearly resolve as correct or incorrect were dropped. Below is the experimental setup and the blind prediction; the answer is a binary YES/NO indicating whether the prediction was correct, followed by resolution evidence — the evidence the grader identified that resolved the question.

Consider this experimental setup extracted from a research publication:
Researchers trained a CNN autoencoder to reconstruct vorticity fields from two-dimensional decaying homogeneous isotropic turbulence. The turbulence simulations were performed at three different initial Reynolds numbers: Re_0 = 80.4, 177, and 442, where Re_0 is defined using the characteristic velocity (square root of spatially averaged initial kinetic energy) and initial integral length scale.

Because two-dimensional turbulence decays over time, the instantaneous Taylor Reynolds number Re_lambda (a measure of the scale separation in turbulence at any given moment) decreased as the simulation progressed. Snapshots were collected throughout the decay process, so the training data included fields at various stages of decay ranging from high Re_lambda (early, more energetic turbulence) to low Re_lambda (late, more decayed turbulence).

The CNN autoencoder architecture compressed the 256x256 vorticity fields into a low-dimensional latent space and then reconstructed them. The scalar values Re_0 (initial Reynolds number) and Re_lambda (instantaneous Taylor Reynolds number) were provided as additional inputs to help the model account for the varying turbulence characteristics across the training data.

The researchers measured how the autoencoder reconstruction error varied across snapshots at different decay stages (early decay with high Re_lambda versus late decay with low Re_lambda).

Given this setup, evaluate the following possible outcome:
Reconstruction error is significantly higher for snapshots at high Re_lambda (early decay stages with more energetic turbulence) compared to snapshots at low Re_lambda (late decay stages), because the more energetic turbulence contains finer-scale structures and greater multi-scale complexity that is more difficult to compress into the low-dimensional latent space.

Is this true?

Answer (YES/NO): YES